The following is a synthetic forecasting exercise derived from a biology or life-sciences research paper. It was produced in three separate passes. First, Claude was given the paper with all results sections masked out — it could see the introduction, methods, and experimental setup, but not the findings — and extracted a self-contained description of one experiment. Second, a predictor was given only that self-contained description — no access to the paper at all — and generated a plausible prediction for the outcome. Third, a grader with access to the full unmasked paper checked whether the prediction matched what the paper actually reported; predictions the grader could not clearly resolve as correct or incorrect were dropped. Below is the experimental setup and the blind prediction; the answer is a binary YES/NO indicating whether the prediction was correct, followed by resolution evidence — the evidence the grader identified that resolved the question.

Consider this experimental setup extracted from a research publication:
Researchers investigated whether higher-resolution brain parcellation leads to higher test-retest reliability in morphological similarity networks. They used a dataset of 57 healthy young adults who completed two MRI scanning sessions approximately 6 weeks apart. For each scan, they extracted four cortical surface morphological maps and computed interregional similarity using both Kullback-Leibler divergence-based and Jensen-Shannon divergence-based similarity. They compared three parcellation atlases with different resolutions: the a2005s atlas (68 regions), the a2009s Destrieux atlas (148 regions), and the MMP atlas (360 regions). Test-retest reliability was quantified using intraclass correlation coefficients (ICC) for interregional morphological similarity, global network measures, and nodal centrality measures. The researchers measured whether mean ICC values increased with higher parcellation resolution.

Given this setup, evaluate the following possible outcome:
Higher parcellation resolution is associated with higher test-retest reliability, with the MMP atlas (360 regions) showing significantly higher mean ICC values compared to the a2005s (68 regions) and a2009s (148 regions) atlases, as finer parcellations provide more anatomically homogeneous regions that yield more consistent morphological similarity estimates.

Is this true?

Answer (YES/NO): YES